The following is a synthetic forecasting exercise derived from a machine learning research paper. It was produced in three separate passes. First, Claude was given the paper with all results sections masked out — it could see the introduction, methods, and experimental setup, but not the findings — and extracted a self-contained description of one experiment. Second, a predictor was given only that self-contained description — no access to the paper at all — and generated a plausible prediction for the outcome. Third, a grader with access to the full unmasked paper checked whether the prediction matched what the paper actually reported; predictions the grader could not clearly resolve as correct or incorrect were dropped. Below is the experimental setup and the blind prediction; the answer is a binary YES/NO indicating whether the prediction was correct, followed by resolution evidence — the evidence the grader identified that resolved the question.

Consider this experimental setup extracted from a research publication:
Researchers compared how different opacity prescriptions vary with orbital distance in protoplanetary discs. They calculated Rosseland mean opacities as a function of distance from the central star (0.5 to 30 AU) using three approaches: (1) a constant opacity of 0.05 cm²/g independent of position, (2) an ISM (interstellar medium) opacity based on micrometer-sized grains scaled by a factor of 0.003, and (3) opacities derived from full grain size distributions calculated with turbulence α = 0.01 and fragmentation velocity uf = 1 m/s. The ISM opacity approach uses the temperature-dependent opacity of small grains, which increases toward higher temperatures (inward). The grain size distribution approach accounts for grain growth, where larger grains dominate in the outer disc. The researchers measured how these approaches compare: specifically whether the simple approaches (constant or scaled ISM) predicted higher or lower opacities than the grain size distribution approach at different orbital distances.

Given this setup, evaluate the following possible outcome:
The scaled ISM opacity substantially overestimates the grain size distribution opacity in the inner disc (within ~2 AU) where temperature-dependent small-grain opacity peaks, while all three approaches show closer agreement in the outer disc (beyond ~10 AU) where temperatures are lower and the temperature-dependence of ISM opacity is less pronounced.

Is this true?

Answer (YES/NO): NO